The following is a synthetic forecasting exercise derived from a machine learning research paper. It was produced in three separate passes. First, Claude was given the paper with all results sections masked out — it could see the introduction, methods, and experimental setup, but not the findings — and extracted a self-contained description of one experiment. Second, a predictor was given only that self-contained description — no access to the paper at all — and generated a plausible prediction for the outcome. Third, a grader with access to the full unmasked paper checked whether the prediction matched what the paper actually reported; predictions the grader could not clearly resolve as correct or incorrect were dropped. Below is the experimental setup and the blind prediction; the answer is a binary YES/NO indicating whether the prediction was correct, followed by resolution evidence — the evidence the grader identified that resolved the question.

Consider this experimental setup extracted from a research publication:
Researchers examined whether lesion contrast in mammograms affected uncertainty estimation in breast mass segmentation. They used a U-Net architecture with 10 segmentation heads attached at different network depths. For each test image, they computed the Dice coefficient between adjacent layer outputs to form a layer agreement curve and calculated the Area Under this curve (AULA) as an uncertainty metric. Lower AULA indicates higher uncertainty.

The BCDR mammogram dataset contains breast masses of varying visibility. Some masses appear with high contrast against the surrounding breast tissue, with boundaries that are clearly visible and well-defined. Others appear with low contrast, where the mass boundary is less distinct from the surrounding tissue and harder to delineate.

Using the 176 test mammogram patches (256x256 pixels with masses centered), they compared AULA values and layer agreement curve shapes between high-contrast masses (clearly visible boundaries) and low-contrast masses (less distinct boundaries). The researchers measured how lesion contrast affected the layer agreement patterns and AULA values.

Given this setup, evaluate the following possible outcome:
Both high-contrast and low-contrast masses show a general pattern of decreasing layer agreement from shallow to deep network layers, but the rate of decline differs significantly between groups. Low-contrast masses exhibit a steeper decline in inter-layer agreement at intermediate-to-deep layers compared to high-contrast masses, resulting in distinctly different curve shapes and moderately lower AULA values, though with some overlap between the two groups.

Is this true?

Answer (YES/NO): NO